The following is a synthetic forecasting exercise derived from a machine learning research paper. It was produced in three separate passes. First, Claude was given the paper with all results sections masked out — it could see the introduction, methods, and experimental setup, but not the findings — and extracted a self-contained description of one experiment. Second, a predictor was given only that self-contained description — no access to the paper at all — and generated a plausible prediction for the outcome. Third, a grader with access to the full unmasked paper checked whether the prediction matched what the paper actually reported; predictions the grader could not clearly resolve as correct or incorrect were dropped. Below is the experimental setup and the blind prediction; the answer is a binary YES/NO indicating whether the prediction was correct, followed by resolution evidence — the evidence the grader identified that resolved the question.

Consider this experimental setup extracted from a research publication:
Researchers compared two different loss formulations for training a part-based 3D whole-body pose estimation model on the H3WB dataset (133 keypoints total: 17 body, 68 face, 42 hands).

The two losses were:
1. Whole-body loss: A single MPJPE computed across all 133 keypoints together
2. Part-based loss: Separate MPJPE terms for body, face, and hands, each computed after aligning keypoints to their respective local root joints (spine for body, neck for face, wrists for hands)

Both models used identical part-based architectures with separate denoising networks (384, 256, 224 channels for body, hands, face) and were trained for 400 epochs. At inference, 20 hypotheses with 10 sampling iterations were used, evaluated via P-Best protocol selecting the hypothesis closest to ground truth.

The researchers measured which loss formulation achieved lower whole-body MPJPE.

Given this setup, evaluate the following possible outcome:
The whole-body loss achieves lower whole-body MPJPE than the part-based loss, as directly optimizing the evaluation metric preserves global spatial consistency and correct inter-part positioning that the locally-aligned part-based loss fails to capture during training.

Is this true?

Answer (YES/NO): NO